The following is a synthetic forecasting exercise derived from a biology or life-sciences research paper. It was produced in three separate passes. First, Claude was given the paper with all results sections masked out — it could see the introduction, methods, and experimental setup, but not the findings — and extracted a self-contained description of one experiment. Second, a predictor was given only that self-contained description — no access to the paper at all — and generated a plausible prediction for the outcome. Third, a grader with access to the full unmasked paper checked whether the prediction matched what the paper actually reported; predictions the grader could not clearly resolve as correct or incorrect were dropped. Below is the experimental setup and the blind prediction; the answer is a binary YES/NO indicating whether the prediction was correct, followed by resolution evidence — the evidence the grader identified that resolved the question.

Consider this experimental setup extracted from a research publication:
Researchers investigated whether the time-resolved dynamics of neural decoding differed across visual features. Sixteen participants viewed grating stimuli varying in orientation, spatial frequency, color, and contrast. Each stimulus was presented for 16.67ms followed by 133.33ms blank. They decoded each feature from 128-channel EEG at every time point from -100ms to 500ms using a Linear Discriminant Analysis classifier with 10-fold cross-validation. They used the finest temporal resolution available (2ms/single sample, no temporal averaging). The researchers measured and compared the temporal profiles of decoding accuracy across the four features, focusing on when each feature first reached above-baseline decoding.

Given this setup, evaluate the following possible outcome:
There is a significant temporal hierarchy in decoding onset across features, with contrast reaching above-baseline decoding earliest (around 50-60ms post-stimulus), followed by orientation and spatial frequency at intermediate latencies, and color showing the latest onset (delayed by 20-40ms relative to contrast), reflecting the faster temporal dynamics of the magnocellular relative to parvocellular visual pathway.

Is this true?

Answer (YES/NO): NO